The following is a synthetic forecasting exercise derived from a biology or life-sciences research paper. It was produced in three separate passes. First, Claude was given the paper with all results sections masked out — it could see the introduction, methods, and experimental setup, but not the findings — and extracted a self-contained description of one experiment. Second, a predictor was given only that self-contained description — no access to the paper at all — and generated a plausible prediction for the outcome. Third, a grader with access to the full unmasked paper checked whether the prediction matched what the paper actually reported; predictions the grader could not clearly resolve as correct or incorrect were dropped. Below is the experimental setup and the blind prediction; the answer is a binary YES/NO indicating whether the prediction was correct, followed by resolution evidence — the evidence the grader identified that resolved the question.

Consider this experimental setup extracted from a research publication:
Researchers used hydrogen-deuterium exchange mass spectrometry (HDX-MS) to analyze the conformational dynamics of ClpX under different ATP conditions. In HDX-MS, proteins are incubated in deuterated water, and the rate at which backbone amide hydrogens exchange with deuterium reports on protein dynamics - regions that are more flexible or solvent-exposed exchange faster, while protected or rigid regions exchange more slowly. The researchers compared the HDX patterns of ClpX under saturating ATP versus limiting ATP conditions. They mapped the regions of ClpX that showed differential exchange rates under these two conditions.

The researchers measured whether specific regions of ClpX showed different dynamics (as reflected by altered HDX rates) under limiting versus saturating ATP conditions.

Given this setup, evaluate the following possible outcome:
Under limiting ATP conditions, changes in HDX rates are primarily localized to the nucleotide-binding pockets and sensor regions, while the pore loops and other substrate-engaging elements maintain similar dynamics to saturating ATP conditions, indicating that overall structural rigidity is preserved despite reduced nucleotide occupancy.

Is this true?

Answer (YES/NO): NO